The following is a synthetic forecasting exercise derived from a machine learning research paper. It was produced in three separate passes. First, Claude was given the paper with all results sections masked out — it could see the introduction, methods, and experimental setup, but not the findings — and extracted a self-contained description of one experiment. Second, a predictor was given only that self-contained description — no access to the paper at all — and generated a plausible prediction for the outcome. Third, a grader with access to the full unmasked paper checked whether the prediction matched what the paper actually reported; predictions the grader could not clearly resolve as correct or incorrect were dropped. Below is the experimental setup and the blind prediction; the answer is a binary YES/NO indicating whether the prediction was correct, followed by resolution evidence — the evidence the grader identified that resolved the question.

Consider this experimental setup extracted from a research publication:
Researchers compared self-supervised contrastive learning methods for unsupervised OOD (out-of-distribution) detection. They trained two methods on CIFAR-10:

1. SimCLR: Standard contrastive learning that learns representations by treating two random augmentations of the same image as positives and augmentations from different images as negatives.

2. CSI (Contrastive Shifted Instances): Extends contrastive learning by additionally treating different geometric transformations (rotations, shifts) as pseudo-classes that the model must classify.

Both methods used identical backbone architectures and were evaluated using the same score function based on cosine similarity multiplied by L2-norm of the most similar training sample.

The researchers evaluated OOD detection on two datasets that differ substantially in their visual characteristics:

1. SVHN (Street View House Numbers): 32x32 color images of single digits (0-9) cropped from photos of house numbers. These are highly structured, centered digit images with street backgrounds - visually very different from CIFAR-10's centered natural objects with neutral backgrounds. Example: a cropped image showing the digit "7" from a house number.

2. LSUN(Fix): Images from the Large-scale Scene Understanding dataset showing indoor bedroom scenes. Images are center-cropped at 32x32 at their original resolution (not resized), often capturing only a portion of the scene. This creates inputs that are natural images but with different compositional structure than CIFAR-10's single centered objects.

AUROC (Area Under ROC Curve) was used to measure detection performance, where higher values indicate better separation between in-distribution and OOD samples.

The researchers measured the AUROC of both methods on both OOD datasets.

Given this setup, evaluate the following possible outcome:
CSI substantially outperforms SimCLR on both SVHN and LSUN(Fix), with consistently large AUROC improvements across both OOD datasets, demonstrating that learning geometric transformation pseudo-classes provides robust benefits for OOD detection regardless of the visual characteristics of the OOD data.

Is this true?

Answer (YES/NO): NO